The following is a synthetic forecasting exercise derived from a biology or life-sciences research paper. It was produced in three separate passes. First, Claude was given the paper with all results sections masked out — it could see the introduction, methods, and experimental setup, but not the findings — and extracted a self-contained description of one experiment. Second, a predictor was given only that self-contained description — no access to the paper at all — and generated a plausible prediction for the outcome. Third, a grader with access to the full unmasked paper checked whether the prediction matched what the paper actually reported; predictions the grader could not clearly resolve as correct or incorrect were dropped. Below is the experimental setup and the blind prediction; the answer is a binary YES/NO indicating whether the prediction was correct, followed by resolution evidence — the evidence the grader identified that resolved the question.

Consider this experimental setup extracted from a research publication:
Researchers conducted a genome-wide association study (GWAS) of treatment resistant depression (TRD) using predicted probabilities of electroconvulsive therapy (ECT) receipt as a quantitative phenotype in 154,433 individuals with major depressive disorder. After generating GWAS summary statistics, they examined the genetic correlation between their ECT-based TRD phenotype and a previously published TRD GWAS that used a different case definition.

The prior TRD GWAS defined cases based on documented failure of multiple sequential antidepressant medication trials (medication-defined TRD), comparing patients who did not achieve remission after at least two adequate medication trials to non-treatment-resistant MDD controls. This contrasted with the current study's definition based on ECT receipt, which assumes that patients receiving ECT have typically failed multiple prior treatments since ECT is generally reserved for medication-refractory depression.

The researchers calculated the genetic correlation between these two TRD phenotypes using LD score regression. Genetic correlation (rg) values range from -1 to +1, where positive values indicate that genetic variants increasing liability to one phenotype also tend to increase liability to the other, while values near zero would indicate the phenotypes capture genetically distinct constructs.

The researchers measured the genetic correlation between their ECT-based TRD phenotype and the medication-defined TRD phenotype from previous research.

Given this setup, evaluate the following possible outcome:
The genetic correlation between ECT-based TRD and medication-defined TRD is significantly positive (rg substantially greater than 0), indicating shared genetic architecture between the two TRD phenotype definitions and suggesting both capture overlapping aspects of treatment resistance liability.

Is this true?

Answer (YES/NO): NO